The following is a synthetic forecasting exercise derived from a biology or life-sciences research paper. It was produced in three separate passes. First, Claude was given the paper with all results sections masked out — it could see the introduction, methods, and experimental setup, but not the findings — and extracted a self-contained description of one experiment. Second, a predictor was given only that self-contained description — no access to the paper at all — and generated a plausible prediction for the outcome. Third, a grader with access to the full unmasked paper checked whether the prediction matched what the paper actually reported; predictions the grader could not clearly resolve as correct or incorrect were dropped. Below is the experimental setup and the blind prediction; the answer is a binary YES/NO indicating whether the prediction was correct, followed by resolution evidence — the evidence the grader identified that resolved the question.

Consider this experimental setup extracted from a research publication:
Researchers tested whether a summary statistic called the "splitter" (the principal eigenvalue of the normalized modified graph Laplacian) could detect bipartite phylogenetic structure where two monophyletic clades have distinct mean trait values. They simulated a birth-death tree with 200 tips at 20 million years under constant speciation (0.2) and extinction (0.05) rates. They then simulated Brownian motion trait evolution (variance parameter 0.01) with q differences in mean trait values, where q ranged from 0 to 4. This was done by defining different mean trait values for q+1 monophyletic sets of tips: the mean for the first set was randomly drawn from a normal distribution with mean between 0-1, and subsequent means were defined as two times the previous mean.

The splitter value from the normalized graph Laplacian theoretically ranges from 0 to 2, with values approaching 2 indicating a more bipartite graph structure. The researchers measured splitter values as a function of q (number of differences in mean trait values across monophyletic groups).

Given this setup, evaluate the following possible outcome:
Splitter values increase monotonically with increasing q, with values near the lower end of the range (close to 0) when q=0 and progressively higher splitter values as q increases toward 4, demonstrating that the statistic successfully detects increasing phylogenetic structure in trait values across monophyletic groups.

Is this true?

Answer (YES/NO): NO